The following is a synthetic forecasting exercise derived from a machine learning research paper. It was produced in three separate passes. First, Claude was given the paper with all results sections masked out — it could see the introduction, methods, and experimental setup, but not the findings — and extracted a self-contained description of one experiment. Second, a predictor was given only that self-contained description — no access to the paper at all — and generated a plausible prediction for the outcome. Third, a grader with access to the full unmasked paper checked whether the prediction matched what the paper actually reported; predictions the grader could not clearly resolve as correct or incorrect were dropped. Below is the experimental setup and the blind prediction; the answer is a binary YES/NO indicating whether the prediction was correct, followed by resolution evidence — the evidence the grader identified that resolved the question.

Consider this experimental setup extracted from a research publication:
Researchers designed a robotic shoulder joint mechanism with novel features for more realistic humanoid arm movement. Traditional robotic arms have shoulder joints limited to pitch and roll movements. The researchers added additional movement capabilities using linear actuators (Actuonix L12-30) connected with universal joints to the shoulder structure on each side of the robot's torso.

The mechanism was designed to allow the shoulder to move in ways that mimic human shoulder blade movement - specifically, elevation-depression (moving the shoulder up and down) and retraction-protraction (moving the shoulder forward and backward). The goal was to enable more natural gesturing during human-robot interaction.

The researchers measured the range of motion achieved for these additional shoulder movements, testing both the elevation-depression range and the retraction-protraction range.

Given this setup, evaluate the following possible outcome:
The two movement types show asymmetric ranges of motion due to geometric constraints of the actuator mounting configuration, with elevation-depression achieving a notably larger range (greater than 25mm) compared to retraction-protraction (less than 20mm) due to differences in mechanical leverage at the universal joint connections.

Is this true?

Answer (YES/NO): NO